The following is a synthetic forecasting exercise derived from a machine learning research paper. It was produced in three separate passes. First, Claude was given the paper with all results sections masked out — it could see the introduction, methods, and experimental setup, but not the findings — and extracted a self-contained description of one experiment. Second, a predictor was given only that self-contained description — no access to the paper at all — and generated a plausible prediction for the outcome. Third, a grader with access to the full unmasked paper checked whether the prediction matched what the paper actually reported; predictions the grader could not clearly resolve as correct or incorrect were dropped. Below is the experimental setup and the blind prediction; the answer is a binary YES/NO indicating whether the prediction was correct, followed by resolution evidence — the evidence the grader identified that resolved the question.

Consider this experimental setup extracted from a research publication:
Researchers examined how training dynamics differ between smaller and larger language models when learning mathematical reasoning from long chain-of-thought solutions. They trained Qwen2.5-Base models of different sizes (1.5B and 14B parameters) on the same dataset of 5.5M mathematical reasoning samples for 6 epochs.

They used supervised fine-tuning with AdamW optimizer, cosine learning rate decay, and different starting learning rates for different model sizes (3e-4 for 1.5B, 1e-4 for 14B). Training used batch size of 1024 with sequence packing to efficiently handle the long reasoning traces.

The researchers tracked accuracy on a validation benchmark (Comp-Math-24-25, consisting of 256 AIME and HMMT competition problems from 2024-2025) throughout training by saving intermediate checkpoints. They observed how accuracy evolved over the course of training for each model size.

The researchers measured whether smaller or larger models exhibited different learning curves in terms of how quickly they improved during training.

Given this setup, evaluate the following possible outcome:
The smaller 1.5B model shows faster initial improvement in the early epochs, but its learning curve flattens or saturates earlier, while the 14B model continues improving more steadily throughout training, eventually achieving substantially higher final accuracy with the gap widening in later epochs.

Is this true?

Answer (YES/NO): NO